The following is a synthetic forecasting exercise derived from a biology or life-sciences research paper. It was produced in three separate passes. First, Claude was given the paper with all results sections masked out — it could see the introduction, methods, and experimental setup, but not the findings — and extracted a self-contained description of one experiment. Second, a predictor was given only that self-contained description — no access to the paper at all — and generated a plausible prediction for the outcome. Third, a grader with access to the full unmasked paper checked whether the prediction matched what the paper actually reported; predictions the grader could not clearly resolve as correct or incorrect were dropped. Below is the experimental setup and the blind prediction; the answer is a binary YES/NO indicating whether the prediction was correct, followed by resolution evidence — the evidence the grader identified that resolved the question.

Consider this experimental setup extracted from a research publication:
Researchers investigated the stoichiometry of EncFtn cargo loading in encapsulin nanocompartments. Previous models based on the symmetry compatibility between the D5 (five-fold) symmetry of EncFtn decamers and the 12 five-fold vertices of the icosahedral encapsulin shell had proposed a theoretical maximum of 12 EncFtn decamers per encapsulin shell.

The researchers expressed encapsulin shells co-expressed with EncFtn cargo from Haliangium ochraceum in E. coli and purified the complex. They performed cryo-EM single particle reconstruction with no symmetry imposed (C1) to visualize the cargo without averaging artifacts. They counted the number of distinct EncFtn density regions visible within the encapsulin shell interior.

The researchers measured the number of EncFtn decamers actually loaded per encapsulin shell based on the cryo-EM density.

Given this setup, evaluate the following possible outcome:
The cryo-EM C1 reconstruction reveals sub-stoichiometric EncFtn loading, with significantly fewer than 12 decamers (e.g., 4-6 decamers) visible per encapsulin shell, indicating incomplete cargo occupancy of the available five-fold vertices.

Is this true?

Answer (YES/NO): YES